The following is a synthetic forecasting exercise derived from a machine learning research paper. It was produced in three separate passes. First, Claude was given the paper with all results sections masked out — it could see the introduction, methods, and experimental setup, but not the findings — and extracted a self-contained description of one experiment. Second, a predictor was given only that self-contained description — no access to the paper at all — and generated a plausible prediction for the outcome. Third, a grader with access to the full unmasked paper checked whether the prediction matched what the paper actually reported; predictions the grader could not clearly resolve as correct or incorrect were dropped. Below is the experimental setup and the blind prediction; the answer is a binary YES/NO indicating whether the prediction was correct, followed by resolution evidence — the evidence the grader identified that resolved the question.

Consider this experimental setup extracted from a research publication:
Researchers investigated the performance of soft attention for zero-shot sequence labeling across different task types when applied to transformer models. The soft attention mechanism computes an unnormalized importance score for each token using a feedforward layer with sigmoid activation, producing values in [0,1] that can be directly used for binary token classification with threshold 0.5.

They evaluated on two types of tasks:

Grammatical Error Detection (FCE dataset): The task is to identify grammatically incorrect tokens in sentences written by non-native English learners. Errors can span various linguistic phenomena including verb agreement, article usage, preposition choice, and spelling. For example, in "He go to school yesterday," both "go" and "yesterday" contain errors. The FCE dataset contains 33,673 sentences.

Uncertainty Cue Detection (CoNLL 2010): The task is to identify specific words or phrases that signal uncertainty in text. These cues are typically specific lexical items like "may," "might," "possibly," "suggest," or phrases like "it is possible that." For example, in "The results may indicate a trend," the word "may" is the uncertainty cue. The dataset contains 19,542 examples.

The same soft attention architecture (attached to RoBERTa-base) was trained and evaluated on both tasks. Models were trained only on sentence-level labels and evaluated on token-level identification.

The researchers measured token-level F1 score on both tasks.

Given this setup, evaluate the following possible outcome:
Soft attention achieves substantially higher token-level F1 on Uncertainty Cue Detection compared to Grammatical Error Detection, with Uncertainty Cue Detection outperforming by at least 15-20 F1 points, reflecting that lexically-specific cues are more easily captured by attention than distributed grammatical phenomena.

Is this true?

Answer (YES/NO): NO